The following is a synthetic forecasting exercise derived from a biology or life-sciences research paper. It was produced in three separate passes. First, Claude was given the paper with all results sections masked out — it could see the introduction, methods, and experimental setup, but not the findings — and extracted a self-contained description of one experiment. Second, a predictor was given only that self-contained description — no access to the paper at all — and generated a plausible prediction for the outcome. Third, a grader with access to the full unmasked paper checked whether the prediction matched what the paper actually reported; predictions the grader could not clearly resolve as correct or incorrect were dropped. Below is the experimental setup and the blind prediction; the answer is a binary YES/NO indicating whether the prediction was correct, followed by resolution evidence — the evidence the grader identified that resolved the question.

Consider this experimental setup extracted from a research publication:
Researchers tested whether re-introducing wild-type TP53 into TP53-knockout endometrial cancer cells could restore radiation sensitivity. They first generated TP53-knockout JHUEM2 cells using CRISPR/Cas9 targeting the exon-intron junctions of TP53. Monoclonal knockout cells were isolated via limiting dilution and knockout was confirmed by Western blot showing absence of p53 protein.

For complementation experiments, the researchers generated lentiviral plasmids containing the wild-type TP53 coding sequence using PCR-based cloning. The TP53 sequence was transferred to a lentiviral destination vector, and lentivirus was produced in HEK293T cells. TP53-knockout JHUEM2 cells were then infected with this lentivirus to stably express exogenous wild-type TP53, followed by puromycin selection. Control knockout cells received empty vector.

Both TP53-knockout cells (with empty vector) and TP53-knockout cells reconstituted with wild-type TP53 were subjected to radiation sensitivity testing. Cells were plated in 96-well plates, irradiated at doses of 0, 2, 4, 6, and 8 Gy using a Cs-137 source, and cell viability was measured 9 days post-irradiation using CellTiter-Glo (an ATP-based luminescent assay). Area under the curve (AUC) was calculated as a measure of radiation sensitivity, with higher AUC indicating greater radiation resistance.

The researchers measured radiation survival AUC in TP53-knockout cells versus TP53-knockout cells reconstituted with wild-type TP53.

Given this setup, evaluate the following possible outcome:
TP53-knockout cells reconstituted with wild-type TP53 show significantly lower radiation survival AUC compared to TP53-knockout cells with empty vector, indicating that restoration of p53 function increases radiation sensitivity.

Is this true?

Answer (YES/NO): YES